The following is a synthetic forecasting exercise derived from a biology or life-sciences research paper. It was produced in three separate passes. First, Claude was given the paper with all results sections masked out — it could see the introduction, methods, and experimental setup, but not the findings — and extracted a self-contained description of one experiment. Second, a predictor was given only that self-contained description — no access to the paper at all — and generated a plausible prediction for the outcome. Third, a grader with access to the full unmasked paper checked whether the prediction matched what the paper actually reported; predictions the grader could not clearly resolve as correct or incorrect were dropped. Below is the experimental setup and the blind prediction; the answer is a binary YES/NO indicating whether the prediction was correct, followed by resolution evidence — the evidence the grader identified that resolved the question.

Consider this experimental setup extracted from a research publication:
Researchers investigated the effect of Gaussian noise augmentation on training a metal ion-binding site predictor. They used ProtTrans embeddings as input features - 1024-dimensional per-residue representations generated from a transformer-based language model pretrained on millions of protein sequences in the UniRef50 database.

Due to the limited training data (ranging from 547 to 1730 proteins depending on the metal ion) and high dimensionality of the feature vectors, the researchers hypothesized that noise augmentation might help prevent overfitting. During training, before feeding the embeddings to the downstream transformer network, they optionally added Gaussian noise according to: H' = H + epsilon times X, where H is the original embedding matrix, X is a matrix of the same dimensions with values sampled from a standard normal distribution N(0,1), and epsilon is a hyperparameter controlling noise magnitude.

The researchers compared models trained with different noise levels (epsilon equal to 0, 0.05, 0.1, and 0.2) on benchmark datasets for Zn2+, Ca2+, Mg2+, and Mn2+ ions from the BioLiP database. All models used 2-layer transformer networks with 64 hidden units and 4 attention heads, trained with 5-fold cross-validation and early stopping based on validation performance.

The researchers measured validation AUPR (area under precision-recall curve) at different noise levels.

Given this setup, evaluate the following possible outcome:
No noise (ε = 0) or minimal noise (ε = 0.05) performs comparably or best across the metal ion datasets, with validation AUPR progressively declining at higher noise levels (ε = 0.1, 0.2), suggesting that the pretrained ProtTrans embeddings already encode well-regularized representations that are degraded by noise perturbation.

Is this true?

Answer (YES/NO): NO